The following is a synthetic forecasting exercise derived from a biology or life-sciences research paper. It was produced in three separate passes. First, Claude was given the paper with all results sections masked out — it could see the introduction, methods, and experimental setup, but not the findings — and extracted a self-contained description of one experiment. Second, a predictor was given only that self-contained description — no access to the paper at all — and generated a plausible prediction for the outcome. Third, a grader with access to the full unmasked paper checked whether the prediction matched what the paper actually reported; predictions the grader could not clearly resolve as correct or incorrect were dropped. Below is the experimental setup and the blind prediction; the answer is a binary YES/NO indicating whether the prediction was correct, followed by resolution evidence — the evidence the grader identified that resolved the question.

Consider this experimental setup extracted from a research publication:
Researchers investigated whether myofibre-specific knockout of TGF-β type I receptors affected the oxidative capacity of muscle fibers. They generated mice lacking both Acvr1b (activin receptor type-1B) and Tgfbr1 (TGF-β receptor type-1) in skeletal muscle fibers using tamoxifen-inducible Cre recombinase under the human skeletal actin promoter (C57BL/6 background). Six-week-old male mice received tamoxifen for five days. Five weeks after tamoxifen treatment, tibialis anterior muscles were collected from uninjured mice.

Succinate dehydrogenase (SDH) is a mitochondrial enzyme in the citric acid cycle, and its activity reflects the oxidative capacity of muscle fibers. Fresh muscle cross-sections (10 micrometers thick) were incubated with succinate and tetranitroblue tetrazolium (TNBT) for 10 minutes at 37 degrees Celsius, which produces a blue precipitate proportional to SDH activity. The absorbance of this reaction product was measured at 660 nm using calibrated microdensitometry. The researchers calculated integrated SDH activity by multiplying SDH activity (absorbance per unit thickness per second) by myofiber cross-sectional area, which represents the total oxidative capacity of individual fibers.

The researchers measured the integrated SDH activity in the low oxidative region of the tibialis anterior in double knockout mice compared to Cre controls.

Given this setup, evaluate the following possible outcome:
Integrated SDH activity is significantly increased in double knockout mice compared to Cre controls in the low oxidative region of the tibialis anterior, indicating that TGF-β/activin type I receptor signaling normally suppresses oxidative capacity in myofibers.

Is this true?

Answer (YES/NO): YES